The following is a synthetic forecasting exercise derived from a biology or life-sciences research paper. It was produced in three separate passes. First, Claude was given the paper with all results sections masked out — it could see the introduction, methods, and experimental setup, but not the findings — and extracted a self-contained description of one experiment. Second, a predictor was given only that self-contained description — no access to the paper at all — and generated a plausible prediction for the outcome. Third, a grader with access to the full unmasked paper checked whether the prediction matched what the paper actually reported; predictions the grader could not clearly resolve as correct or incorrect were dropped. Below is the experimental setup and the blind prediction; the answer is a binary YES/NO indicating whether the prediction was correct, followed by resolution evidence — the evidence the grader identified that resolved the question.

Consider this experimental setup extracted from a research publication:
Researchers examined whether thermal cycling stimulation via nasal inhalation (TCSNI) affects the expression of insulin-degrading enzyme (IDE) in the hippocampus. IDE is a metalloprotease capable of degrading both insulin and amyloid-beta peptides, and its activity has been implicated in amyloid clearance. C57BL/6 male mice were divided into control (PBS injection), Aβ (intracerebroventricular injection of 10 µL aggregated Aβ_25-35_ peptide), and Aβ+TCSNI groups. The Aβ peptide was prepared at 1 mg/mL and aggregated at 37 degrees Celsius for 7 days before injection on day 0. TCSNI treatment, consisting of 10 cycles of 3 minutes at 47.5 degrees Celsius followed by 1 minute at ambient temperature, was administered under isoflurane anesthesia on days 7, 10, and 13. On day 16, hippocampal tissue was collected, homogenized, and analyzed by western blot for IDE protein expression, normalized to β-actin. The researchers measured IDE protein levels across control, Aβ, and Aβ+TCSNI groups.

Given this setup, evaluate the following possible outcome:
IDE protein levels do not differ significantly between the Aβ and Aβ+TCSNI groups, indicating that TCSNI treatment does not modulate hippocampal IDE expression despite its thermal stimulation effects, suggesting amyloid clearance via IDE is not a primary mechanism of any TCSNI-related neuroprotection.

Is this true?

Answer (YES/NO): NO